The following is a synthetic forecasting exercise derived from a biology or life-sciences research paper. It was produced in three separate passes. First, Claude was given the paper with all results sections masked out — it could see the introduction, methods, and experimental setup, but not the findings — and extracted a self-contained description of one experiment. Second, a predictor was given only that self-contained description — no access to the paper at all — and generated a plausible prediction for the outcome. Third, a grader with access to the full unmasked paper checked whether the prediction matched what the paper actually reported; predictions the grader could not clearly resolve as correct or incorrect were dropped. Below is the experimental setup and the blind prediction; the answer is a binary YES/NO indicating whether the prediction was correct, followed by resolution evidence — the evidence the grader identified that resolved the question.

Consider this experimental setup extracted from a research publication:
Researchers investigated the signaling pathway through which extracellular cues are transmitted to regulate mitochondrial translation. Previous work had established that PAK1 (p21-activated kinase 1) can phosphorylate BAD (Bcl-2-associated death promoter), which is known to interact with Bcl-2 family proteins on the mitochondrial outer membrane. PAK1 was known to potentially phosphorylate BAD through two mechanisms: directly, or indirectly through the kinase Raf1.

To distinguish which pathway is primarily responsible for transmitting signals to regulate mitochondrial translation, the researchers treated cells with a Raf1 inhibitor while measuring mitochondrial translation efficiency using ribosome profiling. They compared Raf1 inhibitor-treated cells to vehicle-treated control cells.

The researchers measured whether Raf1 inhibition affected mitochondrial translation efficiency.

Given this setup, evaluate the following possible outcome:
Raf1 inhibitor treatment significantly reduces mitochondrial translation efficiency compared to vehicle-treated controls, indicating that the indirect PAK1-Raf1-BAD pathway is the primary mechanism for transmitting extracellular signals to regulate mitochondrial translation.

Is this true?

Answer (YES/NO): NO